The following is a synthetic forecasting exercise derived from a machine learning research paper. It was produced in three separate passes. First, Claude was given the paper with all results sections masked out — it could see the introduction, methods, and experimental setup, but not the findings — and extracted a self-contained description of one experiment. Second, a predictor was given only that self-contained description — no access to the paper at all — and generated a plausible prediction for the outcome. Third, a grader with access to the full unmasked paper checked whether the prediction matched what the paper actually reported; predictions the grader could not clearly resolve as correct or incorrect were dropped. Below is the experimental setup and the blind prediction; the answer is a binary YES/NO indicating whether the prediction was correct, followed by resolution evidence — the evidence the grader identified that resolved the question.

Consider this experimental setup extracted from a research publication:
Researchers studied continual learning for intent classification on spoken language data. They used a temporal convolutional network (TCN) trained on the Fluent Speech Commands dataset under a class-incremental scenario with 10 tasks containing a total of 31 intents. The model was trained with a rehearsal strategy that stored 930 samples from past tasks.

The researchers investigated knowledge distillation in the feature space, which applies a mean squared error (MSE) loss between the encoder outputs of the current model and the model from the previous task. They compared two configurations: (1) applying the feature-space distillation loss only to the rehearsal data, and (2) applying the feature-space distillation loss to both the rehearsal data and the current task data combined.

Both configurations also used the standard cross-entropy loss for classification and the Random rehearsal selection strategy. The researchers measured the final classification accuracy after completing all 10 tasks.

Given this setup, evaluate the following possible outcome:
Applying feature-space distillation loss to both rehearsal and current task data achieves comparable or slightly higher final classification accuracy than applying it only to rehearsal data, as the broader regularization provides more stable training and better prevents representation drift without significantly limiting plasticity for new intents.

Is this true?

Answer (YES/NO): NO